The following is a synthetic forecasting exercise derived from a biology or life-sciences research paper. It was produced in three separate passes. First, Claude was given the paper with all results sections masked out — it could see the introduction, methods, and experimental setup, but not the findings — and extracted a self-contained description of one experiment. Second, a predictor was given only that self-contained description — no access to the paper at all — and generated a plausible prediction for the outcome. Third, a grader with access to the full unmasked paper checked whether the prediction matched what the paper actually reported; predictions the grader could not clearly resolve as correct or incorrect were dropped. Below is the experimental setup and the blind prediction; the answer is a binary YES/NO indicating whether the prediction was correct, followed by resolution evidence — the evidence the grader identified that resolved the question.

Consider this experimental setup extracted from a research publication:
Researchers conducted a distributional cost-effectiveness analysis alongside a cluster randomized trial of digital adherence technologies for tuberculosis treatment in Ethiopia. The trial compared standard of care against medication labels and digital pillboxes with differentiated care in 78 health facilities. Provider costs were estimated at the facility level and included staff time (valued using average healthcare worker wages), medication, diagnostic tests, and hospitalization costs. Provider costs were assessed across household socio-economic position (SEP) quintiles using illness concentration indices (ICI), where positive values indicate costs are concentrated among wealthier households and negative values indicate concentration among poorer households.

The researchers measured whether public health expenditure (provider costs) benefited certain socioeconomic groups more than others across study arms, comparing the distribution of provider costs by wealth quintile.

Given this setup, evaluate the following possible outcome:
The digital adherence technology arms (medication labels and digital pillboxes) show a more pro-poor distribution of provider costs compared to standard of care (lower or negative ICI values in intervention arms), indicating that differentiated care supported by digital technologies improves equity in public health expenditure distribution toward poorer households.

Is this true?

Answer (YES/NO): NO